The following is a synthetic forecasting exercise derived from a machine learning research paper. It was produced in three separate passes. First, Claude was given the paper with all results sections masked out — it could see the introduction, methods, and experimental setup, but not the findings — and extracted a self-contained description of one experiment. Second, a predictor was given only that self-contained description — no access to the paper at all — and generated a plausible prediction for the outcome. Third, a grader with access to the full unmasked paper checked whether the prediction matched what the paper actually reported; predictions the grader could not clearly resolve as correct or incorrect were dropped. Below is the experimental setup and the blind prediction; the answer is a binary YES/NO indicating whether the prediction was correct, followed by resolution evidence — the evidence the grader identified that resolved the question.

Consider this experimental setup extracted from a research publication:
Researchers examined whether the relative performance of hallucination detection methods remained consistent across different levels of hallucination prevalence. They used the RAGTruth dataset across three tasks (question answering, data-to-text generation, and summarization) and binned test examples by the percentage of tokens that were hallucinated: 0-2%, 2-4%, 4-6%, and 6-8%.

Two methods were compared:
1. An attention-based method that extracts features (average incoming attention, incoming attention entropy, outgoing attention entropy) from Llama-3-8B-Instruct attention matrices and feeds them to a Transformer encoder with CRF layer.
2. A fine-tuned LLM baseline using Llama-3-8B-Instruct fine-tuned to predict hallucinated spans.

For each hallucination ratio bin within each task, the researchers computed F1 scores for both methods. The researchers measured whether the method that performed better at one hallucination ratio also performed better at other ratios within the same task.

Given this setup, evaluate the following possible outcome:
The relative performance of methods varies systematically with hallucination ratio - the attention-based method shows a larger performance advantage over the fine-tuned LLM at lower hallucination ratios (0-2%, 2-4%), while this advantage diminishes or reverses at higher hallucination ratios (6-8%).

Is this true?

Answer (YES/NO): NO